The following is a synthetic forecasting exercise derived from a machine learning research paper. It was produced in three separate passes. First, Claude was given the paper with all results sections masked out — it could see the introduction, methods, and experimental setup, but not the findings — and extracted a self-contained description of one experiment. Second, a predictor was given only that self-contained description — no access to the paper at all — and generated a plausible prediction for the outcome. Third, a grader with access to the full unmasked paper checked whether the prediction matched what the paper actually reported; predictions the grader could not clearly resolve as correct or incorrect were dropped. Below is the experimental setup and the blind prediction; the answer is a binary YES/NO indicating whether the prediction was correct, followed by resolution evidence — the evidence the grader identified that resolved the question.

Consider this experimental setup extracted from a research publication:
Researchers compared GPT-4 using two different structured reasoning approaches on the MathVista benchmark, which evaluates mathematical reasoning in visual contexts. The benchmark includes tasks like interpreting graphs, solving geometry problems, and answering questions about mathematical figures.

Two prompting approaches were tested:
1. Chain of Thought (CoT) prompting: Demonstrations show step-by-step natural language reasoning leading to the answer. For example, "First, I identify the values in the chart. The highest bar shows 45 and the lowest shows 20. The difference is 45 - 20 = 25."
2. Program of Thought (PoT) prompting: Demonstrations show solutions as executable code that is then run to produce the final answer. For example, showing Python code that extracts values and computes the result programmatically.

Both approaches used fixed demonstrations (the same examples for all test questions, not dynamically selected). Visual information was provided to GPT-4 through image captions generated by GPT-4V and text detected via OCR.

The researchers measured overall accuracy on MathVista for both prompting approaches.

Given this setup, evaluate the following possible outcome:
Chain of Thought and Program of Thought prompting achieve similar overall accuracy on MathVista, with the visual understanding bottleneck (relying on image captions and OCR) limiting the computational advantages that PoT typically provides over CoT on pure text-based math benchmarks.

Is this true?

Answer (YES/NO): YES